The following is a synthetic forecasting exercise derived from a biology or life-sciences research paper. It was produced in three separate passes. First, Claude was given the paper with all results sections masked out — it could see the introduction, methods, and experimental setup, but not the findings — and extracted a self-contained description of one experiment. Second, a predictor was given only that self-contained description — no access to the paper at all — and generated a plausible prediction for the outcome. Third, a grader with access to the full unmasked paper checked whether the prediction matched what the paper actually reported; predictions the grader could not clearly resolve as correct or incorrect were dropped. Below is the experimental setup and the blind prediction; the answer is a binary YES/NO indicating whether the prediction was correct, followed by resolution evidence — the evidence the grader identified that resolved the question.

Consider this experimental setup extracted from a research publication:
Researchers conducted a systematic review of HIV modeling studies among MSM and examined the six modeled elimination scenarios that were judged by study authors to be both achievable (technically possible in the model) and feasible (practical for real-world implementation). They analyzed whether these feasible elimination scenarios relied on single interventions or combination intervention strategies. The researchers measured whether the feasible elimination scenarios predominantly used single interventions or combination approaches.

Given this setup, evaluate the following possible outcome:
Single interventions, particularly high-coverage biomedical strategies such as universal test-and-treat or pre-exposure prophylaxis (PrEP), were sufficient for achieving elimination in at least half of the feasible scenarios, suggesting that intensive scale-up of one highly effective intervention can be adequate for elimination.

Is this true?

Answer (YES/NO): NO